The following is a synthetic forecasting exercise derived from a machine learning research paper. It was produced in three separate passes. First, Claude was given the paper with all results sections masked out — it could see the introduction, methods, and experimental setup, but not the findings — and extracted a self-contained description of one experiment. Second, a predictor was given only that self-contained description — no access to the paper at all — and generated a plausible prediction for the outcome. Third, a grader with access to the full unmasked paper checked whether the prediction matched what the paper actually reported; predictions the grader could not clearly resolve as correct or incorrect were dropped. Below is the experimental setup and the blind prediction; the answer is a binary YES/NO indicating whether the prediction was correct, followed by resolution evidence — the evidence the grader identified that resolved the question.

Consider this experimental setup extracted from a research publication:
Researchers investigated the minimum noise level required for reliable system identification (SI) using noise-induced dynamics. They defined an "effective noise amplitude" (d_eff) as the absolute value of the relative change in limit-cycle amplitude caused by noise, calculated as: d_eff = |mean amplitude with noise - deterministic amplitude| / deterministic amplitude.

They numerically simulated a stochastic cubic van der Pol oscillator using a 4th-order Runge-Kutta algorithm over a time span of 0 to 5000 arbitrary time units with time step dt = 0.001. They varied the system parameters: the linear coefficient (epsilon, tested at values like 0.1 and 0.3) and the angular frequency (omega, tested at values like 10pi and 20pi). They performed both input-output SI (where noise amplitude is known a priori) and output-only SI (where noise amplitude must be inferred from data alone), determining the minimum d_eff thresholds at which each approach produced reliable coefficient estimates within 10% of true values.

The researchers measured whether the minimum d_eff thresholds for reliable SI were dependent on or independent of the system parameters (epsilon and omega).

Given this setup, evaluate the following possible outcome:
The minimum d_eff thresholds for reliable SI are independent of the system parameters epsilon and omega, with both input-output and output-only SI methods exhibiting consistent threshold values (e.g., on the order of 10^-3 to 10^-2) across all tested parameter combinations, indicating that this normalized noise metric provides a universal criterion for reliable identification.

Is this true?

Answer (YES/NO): NO